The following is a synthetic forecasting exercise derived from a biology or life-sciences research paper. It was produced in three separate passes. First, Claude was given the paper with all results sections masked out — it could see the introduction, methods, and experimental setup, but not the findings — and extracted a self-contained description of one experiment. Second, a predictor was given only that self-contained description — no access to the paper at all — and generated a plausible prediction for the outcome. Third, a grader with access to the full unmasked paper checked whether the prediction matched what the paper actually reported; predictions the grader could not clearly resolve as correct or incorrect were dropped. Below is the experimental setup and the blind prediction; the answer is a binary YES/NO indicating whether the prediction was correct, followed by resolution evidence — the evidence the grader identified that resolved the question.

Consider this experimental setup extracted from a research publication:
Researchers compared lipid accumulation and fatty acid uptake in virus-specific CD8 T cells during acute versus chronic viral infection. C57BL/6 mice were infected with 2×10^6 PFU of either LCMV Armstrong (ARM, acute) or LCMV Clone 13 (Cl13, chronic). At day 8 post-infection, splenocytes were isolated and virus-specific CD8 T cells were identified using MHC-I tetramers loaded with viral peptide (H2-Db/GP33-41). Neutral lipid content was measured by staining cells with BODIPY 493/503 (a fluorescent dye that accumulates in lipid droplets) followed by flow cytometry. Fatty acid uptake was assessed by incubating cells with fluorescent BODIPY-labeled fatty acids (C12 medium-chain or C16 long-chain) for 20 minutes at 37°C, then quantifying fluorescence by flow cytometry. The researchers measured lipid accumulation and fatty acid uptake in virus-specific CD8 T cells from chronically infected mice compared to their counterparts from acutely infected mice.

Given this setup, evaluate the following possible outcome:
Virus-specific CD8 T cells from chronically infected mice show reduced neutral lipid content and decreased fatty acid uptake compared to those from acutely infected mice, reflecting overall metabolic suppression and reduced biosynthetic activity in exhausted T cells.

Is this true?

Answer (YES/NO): NO